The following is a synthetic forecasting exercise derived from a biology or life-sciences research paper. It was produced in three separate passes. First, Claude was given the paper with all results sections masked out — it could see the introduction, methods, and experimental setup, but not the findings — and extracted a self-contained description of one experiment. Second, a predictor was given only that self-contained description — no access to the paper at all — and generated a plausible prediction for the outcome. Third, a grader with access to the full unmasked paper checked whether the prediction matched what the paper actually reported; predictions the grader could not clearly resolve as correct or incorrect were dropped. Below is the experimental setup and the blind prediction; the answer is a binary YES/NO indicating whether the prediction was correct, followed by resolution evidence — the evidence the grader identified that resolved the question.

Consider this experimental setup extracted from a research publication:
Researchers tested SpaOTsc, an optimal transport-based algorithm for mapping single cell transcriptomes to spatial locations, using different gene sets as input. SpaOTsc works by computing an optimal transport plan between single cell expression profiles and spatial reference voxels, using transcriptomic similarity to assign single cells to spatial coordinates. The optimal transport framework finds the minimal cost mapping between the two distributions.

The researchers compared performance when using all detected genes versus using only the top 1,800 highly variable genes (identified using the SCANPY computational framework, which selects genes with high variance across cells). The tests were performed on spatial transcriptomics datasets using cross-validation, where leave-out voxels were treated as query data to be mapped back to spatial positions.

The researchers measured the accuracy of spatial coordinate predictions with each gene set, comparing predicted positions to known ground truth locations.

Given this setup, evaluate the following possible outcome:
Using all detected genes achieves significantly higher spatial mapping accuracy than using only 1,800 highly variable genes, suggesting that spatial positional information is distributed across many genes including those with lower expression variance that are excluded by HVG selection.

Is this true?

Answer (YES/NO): NO